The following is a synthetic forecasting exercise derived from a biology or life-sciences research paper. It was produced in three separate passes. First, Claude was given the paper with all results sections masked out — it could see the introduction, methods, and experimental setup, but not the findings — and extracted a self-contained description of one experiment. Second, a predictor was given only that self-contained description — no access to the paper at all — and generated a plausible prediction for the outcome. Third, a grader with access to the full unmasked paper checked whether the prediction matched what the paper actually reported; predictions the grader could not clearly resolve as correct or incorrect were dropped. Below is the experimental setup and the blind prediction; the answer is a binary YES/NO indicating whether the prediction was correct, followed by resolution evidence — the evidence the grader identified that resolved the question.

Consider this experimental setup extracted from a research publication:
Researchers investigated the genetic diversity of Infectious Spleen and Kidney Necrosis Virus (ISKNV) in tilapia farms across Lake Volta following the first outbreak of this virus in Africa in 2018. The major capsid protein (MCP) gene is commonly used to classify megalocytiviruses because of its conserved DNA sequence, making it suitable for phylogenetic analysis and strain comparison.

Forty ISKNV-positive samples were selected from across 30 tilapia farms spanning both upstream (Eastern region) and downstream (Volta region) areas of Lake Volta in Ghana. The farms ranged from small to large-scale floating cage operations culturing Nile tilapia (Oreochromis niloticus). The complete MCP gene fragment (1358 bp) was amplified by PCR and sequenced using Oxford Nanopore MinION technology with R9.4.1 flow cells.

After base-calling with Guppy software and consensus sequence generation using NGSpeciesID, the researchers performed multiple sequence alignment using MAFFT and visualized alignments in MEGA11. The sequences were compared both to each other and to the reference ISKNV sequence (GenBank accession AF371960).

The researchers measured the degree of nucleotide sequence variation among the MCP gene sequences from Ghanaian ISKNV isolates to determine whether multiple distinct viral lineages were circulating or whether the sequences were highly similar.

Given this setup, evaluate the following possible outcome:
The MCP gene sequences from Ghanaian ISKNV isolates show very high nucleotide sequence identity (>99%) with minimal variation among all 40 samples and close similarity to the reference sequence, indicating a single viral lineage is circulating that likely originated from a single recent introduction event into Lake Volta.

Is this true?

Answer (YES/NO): YES